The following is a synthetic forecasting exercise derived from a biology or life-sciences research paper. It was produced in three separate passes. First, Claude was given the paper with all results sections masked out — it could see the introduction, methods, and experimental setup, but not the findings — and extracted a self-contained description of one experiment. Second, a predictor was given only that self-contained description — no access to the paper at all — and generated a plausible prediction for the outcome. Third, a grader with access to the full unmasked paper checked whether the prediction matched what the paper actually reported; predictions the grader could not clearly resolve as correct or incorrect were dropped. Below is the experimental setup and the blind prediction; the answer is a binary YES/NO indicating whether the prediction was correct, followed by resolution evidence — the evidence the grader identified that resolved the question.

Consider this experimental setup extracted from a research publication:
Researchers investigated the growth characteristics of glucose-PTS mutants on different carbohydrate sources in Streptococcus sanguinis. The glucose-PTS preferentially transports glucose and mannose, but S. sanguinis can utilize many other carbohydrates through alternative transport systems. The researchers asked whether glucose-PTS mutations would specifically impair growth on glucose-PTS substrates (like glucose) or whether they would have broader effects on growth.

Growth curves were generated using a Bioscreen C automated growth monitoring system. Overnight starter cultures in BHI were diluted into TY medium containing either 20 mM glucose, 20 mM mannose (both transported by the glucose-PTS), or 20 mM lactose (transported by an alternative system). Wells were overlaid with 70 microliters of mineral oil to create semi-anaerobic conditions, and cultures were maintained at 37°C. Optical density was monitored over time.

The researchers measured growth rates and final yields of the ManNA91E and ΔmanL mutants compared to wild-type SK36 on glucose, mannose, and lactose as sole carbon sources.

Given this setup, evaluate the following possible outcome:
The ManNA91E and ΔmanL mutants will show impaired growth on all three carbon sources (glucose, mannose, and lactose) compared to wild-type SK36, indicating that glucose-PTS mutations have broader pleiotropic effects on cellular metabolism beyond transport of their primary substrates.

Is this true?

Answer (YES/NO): NO